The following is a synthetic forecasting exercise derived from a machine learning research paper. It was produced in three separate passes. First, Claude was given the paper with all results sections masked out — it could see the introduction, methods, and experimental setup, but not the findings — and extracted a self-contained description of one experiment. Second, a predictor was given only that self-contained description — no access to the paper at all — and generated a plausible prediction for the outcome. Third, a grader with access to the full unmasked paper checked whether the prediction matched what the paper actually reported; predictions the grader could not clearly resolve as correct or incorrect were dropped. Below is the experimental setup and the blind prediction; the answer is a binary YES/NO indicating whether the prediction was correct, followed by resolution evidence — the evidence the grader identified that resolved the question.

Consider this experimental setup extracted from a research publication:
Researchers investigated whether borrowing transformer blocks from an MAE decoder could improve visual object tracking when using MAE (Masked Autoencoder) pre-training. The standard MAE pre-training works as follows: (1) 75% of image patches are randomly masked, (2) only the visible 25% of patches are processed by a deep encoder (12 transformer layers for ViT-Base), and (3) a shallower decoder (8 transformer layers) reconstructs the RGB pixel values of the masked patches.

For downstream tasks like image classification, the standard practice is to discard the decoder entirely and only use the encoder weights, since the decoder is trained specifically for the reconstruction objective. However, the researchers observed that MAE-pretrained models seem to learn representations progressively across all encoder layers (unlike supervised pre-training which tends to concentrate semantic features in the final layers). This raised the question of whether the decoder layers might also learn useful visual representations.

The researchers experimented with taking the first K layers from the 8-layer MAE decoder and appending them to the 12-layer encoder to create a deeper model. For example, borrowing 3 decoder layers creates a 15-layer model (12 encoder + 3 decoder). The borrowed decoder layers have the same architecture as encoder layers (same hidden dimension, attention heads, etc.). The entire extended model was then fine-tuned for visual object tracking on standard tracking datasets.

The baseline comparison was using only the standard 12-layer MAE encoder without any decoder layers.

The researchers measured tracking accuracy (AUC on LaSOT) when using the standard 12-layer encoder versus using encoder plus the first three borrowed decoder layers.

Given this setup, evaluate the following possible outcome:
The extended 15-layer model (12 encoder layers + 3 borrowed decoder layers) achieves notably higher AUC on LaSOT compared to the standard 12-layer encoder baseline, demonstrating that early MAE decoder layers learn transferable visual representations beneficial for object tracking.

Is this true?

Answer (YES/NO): NO